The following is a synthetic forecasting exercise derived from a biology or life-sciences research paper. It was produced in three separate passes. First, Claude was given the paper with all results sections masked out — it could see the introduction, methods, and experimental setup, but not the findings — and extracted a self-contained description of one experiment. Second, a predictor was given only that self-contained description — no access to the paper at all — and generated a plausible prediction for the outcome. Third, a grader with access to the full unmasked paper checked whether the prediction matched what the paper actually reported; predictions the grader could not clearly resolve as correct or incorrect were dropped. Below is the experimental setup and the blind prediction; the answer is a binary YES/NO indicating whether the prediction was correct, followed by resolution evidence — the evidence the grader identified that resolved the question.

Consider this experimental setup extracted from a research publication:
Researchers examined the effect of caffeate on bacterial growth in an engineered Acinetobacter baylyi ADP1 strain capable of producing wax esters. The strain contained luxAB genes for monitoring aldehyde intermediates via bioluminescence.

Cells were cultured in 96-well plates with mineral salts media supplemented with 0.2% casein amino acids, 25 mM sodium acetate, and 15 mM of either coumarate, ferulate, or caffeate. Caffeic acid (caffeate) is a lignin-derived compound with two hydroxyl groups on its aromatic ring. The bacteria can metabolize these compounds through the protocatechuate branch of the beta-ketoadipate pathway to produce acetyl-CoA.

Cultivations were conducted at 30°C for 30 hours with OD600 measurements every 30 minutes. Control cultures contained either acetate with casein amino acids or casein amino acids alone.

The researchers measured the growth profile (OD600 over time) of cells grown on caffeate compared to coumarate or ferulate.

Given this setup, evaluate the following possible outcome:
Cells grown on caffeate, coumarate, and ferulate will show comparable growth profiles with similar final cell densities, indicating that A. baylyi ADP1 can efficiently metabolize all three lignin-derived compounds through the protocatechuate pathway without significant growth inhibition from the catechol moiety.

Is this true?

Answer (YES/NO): NO